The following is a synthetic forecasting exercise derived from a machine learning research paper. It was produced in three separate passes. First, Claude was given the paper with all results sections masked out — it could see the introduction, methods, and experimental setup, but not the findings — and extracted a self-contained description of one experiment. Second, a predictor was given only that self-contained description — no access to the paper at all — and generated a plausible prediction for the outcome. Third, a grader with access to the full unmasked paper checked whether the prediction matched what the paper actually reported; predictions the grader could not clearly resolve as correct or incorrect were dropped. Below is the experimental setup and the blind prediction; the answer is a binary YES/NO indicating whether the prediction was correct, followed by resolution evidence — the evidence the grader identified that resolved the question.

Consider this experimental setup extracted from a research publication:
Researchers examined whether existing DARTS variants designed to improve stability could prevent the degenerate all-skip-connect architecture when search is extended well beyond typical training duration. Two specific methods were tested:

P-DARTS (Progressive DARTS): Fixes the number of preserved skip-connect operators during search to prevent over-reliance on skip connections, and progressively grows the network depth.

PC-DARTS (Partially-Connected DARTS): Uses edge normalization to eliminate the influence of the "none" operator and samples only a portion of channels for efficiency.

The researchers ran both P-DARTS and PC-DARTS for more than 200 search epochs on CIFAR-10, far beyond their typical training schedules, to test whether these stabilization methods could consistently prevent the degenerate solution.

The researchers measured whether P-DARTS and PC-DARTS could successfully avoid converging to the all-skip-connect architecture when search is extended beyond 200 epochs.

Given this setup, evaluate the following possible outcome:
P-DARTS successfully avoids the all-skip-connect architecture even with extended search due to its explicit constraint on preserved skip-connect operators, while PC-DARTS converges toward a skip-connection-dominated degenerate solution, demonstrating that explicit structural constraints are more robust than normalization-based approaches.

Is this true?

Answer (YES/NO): NO